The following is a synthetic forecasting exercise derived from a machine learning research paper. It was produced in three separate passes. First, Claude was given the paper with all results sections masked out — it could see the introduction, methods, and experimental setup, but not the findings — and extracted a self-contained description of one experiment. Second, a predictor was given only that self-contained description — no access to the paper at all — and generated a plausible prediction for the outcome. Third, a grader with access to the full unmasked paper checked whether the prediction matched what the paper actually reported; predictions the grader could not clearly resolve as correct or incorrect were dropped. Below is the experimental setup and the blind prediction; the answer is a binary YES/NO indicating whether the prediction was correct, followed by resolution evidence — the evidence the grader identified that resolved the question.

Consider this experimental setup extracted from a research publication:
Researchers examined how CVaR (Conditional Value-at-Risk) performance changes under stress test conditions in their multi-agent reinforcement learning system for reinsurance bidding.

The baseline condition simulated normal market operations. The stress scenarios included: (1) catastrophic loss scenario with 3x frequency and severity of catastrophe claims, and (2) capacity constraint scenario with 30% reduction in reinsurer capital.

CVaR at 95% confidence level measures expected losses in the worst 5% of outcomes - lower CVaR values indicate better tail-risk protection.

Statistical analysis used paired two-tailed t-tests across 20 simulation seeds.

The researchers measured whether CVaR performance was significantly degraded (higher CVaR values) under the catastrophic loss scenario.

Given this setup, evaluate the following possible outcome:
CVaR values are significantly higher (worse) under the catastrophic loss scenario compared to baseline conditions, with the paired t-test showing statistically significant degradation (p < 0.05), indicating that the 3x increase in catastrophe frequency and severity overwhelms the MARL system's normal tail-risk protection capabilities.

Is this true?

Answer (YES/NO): YES